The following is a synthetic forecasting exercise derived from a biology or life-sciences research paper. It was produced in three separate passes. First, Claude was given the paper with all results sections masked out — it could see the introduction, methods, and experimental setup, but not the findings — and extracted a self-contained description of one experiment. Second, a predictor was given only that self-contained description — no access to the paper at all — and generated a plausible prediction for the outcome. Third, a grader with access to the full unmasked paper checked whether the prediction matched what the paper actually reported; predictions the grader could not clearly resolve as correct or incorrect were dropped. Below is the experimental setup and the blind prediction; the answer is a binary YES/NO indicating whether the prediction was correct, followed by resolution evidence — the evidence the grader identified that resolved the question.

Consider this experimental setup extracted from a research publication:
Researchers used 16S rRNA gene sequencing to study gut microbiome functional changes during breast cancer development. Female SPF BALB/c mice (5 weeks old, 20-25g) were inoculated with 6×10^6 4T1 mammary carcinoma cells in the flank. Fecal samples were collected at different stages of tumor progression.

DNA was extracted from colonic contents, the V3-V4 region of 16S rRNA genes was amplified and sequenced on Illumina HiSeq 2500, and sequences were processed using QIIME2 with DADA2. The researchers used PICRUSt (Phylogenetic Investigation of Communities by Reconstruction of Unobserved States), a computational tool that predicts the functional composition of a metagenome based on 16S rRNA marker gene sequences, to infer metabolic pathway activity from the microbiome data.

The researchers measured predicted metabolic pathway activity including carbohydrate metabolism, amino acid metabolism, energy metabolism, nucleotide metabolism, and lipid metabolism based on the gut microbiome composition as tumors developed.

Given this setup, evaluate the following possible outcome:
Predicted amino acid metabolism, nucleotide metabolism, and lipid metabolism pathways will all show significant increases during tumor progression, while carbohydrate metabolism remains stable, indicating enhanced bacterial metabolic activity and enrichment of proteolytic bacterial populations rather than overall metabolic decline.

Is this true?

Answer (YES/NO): NO